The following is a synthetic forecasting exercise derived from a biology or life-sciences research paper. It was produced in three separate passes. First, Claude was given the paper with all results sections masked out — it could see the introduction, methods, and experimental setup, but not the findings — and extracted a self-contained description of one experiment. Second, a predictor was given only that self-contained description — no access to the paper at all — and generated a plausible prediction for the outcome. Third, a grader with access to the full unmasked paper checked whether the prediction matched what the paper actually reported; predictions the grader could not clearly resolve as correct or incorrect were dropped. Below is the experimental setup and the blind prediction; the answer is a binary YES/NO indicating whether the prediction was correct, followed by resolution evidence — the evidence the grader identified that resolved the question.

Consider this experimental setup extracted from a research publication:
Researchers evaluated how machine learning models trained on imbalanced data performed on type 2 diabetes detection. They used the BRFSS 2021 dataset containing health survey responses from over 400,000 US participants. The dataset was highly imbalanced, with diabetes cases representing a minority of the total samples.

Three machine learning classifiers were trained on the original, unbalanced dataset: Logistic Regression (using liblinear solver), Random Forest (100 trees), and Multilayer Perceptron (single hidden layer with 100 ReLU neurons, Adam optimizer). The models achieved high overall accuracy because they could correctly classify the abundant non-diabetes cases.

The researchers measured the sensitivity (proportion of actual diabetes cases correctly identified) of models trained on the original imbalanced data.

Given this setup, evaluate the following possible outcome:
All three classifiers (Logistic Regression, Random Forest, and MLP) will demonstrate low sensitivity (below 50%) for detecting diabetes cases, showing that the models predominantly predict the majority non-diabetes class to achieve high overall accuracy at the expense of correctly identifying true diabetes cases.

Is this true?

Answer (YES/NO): YES